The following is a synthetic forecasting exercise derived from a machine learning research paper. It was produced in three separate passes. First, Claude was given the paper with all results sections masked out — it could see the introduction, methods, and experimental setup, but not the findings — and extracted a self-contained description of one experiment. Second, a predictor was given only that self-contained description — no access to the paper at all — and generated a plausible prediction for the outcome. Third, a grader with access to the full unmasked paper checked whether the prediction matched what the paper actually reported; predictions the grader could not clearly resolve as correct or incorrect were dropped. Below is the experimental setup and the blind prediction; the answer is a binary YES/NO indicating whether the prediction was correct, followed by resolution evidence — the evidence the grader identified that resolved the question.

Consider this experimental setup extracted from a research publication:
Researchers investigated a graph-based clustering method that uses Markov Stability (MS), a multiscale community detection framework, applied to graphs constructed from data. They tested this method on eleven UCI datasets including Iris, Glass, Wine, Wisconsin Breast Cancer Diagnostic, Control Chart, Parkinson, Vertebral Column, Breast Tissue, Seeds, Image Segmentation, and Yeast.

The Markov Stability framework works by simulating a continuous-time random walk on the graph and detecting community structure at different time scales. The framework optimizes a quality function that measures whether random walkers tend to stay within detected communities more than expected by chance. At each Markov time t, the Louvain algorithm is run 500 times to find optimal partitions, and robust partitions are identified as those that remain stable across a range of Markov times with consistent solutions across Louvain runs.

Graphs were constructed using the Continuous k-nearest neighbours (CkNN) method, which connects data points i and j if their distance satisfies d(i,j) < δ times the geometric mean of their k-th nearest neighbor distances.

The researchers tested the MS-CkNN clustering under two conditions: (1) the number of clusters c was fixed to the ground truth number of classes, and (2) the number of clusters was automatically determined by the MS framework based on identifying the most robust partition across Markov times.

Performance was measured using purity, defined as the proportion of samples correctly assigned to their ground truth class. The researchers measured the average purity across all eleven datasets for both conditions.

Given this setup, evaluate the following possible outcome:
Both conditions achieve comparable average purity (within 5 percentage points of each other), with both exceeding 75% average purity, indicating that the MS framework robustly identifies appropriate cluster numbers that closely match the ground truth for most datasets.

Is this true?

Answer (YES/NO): YES